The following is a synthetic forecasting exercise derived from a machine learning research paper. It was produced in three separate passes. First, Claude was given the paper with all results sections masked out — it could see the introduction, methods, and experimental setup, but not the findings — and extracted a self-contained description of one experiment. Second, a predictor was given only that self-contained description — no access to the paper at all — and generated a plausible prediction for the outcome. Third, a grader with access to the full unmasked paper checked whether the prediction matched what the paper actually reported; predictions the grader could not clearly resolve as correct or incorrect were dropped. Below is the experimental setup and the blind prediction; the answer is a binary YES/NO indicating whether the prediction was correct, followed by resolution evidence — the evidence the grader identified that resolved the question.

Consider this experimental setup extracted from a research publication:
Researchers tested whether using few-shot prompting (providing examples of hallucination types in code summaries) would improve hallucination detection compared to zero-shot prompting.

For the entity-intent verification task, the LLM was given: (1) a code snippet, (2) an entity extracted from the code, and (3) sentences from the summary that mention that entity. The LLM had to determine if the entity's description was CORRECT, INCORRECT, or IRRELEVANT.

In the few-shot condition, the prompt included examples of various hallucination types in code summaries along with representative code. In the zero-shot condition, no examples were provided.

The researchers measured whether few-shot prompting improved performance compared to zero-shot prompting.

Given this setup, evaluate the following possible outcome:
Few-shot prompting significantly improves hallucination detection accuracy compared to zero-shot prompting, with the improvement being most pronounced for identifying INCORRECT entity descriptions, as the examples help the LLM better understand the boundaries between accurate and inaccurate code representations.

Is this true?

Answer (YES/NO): NO